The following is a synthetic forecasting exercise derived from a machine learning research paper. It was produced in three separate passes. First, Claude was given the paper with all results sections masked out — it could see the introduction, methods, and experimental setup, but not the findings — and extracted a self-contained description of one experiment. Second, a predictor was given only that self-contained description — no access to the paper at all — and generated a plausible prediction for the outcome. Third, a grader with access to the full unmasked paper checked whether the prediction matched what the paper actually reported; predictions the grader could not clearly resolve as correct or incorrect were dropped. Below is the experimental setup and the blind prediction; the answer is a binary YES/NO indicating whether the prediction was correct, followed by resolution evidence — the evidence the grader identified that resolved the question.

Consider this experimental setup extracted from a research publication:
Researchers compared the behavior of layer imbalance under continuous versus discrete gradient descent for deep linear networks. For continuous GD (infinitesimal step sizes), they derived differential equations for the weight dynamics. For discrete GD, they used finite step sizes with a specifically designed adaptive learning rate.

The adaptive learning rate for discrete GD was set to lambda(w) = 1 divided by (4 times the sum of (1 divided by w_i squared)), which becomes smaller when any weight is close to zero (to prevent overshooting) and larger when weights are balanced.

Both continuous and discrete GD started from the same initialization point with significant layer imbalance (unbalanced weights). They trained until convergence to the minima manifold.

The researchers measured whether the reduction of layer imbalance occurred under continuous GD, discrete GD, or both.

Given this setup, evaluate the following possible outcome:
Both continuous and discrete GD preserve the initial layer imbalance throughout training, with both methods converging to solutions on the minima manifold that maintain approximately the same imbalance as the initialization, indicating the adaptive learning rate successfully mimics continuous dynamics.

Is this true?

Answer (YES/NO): NO